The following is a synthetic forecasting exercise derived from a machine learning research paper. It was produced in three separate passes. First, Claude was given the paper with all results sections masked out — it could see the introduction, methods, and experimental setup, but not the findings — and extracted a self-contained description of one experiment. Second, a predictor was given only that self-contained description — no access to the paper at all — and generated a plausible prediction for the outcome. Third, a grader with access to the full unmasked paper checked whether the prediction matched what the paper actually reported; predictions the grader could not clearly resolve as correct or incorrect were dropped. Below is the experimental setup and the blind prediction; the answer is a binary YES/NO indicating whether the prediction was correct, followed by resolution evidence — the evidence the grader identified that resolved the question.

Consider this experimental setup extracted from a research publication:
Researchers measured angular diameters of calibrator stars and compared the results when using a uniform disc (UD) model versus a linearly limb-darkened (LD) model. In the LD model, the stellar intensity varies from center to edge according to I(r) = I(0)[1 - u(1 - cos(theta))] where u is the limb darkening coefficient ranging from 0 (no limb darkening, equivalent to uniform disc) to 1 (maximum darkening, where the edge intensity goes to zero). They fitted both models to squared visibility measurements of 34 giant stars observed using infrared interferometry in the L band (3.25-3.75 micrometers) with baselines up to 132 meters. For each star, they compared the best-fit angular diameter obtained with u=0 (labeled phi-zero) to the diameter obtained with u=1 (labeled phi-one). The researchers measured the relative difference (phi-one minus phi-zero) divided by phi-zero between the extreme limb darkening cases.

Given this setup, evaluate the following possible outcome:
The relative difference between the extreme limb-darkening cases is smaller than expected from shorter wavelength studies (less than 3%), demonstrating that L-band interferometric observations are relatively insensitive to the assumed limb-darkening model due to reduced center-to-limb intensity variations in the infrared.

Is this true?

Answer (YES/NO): YES